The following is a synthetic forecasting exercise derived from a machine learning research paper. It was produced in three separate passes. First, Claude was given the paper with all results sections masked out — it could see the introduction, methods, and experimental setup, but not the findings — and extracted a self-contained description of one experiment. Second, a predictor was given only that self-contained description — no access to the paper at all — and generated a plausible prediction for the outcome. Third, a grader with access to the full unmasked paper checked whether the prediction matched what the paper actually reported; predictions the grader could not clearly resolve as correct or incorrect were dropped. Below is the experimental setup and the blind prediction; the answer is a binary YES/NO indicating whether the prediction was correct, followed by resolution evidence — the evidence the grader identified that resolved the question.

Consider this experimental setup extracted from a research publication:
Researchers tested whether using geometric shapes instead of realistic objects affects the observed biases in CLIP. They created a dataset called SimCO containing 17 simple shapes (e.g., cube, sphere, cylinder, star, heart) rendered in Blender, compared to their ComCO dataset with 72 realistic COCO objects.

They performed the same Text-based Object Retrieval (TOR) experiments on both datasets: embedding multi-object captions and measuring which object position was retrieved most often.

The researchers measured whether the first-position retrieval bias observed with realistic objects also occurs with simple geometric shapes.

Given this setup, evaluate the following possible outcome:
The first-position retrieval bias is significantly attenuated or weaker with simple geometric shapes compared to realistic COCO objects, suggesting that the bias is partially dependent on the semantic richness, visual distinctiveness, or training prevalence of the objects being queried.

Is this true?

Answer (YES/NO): NO